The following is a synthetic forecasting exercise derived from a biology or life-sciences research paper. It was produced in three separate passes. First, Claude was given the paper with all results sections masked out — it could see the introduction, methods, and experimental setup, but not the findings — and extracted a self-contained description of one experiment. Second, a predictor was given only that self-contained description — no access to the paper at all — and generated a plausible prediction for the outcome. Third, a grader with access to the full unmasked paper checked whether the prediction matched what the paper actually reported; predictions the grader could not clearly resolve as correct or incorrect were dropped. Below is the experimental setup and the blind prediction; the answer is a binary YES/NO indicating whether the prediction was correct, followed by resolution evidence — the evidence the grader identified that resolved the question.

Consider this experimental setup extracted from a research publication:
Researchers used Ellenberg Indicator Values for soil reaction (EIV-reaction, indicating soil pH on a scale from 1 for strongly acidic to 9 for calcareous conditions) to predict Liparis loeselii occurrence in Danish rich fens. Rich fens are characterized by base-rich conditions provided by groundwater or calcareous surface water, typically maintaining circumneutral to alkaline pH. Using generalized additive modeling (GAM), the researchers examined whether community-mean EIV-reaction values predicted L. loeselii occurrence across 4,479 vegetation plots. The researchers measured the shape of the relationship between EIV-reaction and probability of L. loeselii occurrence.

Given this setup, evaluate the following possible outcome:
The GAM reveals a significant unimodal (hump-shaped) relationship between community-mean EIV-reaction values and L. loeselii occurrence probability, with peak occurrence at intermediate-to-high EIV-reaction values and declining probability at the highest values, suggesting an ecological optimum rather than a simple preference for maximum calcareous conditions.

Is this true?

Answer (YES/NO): NO